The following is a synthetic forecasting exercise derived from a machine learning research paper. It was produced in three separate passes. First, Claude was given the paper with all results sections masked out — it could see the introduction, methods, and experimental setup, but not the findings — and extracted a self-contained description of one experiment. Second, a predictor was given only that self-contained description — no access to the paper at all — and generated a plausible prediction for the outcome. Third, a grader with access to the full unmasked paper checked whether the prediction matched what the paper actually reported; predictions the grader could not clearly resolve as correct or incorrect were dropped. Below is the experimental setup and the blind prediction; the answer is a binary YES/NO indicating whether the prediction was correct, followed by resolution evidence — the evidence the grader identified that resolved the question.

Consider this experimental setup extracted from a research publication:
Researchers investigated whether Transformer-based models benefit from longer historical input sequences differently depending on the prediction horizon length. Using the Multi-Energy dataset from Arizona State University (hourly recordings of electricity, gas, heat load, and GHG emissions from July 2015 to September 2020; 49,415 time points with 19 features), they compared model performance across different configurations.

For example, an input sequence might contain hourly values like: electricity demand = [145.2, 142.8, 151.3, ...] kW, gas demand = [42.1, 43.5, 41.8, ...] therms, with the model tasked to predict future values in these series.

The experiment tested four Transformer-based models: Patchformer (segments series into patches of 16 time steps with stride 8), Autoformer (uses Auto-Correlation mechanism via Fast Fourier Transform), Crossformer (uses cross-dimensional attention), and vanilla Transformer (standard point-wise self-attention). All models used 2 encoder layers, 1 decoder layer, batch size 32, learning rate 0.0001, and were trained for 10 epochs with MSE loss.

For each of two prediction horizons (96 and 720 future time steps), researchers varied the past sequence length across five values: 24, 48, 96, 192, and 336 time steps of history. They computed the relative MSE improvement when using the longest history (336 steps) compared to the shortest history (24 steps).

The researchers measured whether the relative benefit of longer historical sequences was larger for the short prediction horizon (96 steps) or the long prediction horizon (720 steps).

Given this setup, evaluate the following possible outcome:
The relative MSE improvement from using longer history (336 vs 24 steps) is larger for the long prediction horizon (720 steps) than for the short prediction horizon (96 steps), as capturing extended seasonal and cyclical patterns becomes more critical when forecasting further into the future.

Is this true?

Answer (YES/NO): NO